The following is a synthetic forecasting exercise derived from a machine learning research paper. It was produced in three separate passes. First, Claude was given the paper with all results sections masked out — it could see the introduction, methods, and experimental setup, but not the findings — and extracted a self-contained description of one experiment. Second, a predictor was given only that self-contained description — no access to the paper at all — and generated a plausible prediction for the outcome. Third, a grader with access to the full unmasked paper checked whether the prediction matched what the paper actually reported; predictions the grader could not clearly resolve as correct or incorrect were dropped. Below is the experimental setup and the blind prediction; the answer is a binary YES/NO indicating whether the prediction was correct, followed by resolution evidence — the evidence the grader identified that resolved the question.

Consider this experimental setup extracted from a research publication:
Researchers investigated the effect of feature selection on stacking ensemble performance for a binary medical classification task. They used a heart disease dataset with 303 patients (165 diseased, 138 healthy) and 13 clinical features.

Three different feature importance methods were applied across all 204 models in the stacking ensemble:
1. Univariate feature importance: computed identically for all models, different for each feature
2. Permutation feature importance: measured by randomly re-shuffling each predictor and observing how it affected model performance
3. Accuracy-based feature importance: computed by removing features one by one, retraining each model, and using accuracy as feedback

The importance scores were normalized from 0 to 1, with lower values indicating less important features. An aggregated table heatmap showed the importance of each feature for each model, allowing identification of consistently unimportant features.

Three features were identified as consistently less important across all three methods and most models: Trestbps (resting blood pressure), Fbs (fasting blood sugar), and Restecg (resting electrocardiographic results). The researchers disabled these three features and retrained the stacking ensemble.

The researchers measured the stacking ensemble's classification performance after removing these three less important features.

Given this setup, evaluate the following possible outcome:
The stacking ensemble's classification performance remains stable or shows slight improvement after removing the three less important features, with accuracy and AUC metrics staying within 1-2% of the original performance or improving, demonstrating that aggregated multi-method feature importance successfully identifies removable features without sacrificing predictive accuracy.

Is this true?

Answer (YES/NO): YES